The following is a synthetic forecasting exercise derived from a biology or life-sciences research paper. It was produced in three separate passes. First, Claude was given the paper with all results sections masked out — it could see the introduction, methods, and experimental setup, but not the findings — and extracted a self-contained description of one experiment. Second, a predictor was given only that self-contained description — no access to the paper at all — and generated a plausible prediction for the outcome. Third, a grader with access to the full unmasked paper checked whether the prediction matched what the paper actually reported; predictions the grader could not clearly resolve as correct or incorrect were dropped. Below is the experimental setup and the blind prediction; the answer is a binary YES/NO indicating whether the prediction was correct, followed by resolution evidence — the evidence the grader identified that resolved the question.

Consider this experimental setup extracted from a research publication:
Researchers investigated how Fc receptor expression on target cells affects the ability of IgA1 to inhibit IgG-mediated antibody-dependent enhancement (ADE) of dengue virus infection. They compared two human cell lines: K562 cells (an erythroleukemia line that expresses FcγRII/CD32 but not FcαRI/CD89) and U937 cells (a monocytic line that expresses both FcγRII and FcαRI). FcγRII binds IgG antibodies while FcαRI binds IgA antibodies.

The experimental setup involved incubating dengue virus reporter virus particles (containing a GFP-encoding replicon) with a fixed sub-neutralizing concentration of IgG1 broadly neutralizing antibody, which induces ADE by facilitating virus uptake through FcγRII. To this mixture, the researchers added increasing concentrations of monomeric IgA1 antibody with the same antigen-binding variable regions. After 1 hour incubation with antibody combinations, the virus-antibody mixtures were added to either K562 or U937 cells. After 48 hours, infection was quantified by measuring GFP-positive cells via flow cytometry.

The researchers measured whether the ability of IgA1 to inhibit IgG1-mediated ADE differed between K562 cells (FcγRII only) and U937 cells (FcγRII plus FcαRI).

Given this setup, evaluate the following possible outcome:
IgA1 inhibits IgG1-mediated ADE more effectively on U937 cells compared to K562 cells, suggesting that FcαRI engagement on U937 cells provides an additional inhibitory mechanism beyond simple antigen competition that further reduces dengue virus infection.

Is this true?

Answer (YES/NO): NO